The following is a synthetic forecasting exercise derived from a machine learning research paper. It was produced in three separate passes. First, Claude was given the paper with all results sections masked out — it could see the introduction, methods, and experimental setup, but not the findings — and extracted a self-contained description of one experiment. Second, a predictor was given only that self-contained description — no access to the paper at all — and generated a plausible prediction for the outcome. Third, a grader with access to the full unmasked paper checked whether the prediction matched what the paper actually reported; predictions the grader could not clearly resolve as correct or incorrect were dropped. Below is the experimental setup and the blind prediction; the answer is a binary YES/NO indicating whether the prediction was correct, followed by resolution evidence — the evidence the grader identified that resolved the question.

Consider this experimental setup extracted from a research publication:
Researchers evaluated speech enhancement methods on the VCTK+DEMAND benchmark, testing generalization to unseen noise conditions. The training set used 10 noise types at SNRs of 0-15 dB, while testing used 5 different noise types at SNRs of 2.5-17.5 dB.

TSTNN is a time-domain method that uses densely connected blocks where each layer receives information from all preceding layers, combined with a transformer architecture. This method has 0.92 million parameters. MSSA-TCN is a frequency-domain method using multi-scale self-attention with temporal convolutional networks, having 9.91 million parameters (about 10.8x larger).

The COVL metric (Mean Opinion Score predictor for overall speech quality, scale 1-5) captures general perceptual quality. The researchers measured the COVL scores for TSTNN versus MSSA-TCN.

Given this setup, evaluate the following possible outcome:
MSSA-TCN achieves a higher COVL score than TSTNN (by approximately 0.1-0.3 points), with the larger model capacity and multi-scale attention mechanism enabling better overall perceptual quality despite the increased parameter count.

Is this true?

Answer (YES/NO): YES